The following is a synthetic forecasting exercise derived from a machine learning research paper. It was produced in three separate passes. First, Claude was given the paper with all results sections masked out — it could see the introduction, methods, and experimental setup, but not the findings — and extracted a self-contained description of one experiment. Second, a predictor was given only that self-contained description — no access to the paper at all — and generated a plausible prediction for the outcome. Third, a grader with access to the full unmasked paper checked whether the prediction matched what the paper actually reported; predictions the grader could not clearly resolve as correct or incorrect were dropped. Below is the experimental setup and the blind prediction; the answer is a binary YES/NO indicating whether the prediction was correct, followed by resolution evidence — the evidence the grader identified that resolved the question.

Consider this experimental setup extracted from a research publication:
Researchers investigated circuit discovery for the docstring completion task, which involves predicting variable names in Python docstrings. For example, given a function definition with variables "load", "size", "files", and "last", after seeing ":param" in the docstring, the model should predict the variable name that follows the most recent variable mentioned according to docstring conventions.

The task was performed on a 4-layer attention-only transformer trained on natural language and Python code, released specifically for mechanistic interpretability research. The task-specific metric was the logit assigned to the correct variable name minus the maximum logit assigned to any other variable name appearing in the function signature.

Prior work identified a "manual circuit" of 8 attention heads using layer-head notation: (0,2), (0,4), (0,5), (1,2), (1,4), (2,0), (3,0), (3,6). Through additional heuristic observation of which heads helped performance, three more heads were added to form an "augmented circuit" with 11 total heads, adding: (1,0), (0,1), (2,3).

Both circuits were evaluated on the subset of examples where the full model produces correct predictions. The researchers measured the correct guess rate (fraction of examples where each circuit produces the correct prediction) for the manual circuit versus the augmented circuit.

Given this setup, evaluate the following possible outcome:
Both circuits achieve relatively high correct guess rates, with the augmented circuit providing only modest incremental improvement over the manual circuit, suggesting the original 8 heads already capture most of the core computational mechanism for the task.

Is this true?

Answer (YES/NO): NO